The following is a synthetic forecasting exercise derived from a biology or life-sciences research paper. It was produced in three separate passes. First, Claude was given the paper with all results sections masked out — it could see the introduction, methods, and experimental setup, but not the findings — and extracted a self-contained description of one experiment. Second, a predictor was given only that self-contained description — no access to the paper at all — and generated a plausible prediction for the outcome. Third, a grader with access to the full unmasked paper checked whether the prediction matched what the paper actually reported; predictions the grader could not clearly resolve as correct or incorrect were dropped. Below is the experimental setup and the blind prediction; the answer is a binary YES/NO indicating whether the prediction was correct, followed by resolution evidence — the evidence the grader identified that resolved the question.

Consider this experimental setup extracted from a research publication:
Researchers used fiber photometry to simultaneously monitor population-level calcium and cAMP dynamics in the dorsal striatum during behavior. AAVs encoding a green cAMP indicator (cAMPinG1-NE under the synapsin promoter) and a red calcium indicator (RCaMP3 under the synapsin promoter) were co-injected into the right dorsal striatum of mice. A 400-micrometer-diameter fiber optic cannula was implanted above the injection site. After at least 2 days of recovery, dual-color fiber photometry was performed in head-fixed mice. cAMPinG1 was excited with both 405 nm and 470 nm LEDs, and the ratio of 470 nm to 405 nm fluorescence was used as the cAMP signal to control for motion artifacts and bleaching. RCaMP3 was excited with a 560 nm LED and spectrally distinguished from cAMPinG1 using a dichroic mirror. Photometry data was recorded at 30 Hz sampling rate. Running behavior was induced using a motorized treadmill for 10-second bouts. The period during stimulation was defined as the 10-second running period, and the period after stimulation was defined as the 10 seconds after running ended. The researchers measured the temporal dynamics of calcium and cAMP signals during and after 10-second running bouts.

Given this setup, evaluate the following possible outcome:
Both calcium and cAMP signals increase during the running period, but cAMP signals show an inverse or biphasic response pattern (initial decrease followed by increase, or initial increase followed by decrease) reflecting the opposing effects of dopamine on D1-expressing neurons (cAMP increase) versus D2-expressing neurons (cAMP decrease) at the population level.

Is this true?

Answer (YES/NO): YES